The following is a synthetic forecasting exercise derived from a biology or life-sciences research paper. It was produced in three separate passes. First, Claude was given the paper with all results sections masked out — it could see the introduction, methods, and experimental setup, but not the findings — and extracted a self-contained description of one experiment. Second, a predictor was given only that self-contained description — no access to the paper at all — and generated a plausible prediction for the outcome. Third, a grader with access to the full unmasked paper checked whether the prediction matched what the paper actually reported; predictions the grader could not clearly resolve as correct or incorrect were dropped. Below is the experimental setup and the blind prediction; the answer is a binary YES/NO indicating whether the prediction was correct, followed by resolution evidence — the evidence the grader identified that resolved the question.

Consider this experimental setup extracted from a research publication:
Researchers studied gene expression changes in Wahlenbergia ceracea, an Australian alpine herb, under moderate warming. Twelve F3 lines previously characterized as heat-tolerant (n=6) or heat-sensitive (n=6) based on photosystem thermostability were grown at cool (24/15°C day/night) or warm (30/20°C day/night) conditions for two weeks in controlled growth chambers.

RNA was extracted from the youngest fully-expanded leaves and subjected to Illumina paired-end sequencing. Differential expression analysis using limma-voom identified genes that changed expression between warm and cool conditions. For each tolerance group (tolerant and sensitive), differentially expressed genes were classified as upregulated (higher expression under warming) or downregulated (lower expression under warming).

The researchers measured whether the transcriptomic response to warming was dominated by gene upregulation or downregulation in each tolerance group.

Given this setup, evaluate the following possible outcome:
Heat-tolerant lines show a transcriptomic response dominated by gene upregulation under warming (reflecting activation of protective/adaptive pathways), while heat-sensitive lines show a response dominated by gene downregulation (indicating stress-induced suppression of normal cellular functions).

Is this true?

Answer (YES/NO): NO